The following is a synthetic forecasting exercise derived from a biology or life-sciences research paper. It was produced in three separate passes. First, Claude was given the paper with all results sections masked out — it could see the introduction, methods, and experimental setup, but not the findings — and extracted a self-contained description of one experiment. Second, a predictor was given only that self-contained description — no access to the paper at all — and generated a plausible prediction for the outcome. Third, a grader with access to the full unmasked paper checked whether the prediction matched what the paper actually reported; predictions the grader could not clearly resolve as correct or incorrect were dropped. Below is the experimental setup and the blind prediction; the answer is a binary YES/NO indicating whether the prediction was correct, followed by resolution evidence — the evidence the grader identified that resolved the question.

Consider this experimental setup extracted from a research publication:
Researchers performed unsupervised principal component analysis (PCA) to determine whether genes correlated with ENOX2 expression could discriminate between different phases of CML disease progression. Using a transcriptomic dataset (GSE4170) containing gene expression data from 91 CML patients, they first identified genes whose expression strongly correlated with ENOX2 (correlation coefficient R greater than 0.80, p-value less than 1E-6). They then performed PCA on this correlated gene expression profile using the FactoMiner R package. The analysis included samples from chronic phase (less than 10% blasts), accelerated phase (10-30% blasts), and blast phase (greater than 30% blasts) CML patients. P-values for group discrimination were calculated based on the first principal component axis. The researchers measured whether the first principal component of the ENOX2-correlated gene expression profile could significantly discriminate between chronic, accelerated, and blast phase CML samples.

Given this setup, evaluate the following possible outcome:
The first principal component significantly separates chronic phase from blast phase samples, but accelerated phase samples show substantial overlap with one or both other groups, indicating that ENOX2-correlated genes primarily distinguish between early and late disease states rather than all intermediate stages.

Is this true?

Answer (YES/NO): NO